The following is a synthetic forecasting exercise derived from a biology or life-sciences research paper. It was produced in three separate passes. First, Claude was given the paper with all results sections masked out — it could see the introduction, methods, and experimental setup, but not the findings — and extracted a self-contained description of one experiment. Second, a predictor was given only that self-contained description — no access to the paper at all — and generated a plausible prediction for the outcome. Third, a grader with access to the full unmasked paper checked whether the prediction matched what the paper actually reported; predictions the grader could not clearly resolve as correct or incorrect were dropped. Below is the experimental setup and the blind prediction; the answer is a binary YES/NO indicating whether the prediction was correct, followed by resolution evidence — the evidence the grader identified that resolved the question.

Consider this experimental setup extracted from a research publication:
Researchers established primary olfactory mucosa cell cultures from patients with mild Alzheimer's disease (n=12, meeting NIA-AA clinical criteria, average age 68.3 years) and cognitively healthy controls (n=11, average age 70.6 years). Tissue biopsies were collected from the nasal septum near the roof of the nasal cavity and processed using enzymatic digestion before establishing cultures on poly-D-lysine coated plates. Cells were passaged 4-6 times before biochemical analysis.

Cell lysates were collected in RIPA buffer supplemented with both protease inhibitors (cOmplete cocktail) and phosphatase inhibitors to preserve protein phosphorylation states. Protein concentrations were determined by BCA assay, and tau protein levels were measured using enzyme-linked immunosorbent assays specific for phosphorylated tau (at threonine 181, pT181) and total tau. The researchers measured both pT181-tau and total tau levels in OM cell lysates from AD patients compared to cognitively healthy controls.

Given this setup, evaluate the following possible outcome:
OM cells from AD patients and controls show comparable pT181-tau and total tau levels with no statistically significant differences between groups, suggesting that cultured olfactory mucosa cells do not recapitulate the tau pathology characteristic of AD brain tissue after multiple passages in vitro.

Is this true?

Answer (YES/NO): YES